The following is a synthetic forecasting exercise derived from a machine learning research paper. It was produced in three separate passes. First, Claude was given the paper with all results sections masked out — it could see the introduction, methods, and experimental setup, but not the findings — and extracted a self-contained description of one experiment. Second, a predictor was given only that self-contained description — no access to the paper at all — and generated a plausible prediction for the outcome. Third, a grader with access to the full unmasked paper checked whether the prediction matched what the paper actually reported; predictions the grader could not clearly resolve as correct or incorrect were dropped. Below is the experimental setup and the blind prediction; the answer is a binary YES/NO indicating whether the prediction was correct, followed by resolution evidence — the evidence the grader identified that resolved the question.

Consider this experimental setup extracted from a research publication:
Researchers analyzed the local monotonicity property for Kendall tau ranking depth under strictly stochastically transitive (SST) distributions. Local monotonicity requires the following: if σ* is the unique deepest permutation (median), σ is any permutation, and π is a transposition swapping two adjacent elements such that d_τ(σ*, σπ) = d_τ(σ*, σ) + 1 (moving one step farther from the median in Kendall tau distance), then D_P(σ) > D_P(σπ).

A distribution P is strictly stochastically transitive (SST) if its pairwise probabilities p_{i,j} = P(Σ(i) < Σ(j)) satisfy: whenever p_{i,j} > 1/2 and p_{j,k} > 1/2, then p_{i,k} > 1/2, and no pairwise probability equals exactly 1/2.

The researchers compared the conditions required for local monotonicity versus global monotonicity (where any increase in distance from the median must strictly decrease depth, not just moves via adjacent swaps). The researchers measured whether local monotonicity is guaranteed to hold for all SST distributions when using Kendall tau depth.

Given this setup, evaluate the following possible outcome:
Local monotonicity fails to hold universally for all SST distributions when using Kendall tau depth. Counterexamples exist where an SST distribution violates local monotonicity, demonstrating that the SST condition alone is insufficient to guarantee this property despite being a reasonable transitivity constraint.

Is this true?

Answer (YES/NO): NO